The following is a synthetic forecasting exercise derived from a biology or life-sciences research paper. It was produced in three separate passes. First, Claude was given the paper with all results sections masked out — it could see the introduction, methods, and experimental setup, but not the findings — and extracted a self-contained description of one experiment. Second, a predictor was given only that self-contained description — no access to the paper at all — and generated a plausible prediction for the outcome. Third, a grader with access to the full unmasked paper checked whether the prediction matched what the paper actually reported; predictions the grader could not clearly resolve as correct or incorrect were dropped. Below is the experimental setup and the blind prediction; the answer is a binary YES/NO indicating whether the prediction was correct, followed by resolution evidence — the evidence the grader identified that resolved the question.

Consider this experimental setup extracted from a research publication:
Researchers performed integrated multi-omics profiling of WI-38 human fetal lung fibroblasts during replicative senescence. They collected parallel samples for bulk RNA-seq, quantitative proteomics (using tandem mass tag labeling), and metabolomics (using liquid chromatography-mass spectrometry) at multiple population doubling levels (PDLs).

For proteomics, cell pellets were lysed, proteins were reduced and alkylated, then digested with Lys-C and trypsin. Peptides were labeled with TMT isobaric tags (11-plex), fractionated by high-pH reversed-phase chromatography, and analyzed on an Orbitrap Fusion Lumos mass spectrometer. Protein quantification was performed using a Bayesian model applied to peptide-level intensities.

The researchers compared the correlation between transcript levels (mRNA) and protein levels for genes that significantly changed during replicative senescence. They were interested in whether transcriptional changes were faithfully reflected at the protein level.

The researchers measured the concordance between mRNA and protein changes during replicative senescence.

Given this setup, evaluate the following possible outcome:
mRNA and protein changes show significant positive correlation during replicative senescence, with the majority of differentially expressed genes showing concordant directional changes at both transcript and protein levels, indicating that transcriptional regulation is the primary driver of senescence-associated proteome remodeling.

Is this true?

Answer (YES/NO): YES